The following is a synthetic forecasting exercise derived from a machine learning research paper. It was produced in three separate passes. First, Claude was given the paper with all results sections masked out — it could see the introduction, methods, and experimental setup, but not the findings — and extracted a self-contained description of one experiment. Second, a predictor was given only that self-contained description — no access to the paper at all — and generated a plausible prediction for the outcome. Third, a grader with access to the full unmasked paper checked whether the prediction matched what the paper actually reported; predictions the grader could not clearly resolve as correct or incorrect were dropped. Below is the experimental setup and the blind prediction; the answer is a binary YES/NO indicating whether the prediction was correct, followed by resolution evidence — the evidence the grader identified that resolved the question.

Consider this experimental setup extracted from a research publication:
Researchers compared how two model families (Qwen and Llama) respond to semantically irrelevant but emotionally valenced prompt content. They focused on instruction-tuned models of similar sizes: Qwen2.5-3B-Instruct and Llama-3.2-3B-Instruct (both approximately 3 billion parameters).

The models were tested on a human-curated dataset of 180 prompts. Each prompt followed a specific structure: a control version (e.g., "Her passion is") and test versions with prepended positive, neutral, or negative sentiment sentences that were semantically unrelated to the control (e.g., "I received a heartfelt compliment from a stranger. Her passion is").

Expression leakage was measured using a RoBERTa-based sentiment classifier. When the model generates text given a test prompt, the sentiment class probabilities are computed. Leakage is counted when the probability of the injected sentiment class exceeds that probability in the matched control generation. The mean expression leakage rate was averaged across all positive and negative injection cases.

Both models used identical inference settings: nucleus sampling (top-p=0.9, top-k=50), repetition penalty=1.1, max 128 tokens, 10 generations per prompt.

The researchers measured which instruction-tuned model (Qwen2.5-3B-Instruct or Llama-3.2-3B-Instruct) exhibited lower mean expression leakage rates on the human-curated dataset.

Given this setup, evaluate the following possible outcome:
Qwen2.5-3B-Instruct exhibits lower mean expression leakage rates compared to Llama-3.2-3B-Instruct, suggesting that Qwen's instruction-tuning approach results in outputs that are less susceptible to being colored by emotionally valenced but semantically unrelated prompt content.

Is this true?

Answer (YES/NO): NO